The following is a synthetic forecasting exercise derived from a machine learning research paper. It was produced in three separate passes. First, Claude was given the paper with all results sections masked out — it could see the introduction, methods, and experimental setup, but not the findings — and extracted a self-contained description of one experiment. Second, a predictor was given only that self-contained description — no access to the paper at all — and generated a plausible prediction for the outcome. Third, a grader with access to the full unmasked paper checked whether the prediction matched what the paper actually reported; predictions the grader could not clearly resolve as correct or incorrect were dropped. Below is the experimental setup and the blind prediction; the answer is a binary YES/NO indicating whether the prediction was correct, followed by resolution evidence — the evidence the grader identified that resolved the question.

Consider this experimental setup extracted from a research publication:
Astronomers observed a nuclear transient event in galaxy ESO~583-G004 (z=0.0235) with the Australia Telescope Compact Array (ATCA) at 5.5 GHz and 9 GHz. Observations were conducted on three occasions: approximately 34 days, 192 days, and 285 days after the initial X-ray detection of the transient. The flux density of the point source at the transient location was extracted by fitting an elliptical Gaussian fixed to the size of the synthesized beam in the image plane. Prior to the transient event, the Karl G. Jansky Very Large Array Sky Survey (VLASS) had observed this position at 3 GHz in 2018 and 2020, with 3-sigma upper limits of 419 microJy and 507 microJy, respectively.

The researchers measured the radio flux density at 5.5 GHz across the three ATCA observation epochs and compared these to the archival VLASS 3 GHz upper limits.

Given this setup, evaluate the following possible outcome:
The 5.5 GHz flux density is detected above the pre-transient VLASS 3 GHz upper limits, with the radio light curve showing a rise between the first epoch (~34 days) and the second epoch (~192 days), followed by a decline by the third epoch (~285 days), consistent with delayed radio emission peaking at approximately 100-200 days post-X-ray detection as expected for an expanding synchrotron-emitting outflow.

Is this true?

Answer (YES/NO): NO